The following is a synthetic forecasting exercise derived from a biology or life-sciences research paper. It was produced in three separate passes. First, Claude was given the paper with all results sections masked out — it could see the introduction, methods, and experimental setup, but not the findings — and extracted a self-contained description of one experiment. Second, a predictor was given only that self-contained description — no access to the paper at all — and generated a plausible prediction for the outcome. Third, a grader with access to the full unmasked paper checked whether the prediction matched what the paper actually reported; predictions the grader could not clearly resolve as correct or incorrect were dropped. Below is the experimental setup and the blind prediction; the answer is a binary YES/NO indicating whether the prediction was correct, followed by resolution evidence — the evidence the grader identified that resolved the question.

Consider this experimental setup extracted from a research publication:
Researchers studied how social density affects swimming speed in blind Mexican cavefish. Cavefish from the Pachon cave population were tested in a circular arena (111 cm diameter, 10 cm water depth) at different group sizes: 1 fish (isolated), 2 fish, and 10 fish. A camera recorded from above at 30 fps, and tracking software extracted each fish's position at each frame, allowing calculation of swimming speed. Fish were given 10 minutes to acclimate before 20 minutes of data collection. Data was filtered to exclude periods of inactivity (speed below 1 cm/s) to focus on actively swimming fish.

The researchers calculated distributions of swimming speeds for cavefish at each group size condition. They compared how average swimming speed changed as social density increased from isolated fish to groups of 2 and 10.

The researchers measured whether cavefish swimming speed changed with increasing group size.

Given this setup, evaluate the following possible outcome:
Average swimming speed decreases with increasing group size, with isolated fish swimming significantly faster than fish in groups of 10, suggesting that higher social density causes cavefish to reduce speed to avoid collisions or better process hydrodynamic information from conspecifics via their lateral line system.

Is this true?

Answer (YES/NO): YES